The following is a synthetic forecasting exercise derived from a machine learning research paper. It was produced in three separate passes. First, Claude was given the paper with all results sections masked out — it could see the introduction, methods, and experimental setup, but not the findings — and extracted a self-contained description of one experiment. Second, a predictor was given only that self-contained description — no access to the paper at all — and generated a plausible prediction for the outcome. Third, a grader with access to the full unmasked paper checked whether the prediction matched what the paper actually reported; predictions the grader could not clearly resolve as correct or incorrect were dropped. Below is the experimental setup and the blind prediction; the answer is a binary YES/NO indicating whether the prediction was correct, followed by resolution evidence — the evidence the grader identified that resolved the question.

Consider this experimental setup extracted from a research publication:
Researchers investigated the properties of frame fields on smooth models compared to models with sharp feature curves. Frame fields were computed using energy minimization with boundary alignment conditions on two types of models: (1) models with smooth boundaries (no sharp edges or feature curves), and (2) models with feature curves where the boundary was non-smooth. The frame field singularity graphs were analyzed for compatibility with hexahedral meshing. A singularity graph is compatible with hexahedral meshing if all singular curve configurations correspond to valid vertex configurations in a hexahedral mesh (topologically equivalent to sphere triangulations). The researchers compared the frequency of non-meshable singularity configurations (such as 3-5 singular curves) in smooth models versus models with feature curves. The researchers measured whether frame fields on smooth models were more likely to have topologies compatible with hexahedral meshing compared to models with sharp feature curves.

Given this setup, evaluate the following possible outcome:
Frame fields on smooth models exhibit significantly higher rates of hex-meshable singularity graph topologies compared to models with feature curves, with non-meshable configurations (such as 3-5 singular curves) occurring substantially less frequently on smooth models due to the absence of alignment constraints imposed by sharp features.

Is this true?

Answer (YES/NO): YES